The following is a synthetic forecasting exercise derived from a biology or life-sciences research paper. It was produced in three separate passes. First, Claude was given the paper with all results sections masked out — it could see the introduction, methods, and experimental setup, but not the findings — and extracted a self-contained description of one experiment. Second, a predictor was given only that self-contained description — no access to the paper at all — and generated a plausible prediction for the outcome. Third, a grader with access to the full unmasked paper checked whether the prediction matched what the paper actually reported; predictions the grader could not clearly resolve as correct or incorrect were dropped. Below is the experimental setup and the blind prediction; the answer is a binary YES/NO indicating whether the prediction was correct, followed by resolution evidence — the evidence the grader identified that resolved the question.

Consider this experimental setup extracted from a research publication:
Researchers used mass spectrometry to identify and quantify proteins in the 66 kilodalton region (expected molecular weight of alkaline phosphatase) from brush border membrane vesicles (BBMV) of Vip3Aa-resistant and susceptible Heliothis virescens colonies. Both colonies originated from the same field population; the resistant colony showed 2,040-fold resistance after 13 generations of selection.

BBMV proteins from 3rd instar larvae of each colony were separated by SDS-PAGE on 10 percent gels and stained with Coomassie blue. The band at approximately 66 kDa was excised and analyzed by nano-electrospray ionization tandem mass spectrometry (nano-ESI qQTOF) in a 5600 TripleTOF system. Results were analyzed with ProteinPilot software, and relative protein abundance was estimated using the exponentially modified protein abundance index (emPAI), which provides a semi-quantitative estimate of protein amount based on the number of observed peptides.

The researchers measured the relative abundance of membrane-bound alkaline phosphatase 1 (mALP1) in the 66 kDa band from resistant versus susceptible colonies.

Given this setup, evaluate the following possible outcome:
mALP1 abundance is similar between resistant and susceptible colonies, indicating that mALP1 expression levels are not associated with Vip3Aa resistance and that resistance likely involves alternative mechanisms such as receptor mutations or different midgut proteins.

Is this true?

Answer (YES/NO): NO